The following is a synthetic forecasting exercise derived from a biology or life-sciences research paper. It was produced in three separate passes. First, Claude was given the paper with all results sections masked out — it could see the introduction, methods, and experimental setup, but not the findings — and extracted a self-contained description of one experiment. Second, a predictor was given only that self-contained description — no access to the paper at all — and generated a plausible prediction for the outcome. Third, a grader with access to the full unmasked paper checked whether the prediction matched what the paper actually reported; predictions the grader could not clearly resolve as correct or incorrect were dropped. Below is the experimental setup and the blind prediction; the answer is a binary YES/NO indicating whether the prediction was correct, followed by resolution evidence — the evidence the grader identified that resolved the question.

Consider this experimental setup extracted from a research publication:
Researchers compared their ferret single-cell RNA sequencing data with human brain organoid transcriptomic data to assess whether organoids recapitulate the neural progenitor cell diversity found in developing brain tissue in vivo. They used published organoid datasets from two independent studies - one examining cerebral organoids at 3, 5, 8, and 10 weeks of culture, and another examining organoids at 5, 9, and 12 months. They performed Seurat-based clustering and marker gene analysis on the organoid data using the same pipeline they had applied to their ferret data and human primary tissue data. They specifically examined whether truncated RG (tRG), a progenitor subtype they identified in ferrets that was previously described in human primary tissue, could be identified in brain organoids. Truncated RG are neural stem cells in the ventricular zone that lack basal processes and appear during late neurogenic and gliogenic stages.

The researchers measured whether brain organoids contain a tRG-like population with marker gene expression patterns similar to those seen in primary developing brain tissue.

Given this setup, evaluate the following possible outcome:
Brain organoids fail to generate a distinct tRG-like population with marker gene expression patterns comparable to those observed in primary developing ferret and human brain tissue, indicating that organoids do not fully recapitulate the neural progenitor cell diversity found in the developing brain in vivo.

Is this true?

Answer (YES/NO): YES